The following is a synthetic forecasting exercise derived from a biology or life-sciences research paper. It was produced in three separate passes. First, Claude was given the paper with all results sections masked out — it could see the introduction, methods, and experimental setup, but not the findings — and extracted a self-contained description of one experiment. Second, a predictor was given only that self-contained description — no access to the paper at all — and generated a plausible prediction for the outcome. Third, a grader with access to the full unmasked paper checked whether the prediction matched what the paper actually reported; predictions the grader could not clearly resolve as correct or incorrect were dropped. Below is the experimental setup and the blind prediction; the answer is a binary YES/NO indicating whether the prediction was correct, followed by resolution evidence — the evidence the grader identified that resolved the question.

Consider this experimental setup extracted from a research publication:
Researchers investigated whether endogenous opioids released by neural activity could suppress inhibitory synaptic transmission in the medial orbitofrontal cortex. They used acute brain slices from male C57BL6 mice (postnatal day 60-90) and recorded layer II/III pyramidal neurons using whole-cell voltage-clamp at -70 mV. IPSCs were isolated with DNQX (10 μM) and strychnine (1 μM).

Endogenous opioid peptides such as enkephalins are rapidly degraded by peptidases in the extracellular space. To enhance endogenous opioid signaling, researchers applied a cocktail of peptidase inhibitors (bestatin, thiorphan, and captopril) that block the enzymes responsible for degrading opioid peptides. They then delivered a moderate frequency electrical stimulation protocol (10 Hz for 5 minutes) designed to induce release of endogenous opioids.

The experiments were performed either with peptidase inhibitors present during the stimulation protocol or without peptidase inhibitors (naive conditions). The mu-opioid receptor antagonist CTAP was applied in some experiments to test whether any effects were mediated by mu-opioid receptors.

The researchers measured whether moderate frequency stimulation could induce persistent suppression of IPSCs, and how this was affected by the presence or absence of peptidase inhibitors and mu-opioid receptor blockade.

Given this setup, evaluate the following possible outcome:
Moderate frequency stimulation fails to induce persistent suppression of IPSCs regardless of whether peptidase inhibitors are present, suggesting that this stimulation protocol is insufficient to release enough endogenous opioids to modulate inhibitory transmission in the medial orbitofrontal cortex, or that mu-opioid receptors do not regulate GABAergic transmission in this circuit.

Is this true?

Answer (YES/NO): NO